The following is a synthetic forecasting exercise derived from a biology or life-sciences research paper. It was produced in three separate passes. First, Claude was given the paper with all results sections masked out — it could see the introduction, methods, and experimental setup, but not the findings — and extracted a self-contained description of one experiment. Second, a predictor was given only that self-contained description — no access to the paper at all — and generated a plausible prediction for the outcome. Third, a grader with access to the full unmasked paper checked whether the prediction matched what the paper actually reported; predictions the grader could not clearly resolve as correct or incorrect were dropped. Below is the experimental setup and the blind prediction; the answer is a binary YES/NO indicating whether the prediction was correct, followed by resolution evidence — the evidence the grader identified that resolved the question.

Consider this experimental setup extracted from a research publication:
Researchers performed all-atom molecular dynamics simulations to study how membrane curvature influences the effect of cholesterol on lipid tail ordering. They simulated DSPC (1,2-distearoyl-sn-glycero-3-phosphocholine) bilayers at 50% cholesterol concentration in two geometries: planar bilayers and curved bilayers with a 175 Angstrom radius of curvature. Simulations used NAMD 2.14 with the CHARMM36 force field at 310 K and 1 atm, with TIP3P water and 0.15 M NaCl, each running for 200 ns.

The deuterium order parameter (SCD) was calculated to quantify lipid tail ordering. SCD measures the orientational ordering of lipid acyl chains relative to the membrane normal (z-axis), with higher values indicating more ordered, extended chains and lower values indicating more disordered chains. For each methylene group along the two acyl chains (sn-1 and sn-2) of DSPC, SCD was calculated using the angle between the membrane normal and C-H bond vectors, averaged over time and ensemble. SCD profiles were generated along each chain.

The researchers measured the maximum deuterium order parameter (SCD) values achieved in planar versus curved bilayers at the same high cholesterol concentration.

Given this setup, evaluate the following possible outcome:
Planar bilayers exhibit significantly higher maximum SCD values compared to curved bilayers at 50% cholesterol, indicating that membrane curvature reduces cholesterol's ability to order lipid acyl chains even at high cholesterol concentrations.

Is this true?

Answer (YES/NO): NO